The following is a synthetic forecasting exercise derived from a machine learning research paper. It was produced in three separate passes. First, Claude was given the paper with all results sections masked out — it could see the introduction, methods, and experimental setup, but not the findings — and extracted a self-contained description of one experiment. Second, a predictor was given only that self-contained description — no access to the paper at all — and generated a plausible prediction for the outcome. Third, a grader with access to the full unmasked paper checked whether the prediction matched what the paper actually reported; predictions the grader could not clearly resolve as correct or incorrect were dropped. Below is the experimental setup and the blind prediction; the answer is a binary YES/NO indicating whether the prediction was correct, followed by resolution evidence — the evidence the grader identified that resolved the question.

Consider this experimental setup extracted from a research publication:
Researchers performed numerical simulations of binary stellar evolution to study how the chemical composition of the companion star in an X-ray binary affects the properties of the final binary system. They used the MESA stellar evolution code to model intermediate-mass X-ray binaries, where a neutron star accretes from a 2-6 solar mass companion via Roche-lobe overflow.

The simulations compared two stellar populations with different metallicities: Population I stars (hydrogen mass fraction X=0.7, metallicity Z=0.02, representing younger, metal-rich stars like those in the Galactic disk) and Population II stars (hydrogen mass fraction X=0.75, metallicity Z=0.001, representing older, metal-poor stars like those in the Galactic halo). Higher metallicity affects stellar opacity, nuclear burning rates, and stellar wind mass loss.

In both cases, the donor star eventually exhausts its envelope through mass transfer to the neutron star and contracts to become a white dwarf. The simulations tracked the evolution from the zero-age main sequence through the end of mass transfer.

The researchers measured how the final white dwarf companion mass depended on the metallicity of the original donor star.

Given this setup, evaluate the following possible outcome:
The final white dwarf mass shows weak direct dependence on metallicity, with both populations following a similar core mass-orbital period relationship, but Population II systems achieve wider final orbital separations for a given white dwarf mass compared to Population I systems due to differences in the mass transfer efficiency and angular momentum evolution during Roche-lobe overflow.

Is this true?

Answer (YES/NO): NO